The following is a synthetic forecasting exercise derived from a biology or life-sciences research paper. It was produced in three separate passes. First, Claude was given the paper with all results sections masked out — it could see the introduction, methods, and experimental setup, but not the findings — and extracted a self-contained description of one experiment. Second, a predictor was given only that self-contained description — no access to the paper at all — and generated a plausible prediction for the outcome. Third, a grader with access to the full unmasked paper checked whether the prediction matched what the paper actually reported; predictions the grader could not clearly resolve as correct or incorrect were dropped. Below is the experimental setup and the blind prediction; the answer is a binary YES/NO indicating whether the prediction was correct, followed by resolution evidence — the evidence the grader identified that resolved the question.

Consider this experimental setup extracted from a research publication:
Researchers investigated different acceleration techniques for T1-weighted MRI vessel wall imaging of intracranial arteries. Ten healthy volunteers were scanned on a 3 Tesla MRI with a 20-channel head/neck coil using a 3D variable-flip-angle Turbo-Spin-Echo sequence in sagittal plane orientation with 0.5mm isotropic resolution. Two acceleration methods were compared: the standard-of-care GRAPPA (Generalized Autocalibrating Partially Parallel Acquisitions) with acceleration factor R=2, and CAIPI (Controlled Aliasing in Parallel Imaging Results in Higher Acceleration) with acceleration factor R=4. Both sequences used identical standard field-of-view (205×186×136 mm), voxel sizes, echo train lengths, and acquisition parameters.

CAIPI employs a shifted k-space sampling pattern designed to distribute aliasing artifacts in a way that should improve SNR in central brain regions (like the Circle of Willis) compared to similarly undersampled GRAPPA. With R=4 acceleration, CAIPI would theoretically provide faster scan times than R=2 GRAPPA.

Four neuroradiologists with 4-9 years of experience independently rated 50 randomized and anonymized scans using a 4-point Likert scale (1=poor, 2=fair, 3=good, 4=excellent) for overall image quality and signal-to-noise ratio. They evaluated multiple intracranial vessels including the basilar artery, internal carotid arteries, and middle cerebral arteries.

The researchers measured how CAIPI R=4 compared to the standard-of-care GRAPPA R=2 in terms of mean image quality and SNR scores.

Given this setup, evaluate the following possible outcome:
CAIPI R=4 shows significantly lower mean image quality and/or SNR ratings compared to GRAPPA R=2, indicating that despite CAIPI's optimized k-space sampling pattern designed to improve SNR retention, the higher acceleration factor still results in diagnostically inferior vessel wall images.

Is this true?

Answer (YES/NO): YES